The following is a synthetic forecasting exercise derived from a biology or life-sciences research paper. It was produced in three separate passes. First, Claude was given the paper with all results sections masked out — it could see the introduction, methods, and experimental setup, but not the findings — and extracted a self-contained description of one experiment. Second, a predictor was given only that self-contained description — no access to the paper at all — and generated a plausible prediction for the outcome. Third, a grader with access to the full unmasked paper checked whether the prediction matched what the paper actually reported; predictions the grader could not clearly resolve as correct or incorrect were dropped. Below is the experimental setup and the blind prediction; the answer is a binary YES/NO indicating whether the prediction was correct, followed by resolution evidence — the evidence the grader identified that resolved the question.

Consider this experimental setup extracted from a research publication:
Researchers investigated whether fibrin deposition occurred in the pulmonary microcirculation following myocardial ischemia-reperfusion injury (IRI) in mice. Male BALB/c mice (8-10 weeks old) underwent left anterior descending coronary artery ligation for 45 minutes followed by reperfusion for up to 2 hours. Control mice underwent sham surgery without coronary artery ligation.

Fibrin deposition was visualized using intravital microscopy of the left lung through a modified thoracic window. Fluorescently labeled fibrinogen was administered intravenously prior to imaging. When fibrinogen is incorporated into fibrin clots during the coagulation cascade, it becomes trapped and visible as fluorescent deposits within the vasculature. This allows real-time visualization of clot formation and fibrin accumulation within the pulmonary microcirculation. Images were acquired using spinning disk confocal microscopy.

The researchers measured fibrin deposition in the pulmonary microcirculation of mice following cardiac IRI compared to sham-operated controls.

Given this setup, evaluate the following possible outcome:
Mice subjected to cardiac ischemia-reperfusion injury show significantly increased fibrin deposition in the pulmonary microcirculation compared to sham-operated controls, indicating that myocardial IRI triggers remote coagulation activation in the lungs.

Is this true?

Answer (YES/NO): YES